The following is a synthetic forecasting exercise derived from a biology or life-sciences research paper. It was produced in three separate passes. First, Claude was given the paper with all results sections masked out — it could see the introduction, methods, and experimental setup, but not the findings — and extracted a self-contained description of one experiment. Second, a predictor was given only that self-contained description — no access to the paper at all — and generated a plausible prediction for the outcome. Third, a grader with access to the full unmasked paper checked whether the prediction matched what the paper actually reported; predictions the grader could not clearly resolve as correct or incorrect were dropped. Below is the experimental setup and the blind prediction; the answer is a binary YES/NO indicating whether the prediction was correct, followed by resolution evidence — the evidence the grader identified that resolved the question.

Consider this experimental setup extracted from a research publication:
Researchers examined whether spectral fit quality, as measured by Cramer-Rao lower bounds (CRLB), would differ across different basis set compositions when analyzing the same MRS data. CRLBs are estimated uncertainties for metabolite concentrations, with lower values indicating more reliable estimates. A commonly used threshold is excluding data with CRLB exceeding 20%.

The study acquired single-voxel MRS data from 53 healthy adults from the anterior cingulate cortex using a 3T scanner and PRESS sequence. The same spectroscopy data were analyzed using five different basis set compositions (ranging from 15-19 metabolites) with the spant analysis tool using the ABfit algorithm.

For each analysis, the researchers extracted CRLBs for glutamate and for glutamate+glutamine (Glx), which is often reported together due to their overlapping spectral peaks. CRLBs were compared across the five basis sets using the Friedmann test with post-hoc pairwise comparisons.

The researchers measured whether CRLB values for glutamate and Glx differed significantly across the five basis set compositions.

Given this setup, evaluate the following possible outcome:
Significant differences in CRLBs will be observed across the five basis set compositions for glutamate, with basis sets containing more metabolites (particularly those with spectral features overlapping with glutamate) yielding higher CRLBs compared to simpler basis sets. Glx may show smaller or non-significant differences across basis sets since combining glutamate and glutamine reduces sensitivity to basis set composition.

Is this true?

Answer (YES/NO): NO